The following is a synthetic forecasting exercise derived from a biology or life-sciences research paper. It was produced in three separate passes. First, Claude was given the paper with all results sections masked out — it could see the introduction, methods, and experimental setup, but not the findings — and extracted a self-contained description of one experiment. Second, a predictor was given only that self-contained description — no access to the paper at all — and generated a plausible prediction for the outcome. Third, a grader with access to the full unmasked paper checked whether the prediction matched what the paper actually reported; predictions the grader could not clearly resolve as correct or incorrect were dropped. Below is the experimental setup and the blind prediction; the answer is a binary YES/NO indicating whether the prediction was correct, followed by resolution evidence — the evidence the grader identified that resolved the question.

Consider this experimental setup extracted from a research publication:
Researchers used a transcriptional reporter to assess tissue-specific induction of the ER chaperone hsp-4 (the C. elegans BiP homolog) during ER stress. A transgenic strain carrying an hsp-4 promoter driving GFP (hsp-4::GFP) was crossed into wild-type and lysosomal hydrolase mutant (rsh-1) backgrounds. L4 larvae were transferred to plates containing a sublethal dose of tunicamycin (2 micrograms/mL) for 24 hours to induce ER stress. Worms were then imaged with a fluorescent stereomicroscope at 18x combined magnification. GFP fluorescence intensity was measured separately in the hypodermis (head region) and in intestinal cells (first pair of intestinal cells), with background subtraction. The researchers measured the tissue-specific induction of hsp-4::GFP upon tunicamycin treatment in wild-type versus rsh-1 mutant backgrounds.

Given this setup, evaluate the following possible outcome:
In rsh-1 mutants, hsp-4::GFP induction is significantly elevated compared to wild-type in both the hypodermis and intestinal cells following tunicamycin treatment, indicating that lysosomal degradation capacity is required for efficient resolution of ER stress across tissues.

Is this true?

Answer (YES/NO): NO